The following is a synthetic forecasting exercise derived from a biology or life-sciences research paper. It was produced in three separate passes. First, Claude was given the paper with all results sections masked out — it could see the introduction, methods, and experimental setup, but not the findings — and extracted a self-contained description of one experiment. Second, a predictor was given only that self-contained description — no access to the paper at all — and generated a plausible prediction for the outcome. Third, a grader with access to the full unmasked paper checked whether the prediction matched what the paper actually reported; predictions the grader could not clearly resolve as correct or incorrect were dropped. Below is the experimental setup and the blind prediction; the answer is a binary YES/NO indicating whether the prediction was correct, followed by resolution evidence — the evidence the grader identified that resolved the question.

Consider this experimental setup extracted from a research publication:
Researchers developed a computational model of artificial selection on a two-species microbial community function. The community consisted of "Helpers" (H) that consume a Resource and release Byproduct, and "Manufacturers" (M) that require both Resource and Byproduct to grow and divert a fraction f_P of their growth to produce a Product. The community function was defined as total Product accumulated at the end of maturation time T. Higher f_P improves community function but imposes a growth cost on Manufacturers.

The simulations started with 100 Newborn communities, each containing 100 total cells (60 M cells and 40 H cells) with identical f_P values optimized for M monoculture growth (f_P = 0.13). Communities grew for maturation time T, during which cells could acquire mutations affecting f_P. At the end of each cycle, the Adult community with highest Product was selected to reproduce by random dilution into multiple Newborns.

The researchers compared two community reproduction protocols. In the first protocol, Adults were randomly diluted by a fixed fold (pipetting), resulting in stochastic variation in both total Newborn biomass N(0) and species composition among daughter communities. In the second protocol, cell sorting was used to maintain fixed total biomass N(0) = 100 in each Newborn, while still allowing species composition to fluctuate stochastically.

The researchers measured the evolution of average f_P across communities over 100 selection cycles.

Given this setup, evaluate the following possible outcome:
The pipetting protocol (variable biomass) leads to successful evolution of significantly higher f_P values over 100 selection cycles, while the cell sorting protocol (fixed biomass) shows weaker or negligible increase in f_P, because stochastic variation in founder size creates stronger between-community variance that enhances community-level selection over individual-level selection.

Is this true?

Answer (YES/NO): NO